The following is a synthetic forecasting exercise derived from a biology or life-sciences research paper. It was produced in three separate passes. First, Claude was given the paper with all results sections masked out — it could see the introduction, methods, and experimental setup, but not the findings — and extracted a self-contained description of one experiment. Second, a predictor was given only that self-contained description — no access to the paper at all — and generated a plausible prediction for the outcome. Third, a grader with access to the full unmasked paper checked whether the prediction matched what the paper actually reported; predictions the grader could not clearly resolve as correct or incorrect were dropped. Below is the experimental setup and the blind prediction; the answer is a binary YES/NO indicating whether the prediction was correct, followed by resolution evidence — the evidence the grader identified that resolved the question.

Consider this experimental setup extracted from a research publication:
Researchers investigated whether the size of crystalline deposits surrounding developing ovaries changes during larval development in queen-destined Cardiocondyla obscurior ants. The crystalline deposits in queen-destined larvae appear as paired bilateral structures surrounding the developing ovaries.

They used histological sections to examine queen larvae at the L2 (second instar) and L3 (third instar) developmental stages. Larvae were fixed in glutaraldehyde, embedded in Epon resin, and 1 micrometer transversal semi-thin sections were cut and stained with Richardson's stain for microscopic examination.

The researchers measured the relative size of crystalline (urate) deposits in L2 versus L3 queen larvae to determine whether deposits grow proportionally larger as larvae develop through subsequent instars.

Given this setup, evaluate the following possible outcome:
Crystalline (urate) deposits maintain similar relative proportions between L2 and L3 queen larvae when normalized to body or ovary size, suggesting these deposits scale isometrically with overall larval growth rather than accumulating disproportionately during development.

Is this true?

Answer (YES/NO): NO